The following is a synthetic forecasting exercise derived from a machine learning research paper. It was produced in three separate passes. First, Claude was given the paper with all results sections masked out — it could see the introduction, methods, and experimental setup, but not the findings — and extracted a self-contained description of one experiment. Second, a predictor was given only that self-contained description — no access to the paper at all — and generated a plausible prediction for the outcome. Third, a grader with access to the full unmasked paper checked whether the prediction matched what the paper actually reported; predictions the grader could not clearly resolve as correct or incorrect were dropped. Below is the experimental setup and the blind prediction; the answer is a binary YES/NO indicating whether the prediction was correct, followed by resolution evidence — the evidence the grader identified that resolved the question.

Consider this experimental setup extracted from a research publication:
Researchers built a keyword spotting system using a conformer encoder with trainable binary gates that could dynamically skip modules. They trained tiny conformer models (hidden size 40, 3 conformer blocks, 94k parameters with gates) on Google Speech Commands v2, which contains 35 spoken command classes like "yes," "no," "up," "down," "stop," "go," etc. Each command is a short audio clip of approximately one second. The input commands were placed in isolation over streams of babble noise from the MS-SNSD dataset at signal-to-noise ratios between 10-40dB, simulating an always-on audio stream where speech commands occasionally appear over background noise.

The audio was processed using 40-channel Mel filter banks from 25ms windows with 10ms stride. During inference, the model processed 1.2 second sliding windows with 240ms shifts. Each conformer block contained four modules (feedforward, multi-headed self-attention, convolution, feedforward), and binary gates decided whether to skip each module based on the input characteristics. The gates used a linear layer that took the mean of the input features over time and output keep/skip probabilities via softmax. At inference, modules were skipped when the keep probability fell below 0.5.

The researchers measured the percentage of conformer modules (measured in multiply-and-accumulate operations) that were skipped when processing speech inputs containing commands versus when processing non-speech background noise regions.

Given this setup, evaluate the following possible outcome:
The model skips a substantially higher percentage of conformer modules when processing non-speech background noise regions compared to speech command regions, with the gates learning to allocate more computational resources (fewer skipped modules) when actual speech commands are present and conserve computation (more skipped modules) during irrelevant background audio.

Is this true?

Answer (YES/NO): YES